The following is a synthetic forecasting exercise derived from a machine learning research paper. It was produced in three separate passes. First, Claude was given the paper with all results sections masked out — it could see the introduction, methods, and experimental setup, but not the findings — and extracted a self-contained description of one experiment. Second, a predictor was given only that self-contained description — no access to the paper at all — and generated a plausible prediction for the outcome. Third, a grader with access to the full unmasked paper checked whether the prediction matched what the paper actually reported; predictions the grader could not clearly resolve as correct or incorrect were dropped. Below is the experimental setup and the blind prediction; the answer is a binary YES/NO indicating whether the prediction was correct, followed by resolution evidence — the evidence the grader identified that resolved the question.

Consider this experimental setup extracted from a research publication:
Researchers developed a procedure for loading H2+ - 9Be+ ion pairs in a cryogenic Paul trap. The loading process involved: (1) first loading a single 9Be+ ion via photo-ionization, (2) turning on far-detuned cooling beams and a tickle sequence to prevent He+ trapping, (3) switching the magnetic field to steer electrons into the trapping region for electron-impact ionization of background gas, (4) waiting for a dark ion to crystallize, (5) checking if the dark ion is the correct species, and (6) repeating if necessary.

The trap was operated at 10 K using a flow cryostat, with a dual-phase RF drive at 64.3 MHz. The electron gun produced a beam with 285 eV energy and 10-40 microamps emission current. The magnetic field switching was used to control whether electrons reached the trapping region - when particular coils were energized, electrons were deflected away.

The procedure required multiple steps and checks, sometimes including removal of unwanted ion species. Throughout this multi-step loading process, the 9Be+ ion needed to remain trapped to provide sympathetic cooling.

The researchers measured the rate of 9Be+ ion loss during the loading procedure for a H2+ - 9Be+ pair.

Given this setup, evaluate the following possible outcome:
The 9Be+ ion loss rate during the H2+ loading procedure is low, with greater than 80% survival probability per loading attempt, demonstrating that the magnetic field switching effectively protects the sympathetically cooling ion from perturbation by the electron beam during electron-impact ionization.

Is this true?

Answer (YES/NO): NO